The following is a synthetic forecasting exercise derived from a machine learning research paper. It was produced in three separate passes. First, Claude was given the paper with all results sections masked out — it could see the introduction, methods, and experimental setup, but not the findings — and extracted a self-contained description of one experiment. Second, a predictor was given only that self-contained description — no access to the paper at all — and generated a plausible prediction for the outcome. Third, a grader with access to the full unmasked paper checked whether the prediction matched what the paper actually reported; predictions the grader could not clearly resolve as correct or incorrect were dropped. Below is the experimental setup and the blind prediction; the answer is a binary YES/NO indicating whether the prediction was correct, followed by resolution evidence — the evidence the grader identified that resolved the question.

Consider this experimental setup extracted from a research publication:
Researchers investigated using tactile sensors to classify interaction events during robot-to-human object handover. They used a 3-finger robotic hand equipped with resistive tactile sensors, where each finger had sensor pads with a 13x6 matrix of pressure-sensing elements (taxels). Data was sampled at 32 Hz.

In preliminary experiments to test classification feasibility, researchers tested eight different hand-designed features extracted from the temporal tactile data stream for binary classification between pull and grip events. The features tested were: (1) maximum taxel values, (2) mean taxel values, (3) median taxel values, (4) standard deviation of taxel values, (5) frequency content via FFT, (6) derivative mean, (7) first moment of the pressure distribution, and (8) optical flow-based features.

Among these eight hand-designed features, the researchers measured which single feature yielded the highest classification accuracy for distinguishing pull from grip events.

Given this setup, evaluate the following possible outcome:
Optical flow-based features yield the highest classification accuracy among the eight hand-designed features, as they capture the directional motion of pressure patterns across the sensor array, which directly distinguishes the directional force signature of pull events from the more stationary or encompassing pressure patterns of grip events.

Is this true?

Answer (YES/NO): NO